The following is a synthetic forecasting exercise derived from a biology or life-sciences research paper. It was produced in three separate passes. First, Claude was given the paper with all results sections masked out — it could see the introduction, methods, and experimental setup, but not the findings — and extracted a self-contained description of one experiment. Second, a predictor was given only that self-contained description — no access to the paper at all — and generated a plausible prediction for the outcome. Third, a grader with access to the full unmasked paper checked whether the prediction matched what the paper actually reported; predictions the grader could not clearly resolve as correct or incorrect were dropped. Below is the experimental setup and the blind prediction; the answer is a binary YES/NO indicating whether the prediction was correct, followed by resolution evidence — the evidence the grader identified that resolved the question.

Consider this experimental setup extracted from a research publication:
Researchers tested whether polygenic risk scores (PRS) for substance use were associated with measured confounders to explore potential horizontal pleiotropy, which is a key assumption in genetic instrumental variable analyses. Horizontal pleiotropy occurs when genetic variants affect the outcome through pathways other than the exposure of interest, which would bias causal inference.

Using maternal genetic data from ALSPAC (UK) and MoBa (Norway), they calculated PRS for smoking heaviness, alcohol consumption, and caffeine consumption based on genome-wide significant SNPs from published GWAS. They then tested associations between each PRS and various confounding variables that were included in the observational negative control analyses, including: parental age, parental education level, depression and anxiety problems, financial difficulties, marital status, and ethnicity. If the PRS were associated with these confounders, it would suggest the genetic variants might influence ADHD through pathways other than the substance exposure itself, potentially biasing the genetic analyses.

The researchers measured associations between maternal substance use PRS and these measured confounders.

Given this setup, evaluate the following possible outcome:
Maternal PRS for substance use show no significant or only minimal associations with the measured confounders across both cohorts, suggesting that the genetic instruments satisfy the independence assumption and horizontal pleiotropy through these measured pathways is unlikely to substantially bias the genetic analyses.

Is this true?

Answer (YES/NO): NO